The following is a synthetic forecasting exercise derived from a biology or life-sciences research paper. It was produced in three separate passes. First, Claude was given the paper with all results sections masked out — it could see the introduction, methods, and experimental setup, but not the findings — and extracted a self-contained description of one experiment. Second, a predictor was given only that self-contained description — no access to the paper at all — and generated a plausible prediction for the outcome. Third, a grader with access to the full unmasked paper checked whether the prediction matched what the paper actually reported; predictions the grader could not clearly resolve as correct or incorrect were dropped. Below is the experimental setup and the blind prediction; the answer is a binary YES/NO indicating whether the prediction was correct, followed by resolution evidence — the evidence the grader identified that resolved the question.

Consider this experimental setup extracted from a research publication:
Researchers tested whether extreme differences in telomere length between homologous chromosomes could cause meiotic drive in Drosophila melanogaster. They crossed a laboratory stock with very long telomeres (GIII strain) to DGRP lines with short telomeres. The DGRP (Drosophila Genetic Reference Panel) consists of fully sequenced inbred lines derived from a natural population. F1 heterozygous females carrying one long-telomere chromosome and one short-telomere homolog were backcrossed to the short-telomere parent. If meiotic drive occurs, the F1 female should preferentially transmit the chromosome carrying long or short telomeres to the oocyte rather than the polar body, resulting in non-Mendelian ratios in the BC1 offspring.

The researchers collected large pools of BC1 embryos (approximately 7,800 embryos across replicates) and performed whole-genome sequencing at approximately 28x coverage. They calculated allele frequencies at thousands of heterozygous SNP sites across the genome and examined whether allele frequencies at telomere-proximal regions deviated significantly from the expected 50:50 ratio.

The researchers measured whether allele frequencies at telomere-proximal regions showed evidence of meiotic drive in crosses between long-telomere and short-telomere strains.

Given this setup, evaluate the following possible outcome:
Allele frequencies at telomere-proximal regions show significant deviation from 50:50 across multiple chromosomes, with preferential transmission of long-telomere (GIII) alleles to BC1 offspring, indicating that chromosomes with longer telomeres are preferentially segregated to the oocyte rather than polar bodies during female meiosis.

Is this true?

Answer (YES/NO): NO